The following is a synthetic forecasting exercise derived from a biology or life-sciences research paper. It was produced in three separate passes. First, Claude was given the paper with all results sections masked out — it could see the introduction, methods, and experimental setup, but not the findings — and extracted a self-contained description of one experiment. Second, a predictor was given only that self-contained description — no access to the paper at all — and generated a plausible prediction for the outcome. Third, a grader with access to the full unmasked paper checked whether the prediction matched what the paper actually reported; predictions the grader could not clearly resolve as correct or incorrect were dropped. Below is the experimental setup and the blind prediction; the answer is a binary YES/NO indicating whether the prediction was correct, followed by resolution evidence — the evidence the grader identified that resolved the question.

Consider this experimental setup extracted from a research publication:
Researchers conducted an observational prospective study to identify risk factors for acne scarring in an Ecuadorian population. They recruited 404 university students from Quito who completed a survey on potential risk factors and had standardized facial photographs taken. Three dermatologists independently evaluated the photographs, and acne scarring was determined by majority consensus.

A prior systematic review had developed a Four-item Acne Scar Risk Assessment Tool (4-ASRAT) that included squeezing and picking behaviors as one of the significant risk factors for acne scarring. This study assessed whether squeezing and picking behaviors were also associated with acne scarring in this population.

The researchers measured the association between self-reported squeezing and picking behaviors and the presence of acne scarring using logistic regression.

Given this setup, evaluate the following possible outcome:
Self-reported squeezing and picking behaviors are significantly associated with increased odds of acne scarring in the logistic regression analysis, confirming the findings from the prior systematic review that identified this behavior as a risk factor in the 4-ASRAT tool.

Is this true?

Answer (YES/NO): NO